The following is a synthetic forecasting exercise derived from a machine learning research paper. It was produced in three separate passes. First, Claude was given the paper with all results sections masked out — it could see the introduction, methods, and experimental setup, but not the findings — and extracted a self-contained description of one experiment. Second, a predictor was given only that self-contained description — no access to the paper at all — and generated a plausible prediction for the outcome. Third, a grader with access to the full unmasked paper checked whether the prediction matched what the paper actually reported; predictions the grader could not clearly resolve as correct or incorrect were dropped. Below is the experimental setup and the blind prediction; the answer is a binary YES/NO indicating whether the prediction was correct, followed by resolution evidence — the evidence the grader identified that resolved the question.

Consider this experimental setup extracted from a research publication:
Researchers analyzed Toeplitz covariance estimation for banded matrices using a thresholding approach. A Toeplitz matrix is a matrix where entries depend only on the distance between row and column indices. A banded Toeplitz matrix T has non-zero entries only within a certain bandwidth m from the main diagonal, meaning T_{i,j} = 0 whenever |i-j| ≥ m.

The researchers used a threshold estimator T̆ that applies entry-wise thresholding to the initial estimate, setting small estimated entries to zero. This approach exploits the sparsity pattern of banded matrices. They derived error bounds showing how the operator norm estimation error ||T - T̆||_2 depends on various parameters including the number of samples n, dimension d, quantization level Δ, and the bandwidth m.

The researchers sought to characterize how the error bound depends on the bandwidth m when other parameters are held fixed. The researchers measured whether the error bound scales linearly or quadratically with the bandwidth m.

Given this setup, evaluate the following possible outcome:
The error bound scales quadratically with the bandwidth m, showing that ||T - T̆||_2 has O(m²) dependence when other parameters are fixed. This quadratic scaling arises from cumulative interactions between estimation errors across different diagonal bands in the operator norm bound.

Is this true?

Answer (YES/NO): NO